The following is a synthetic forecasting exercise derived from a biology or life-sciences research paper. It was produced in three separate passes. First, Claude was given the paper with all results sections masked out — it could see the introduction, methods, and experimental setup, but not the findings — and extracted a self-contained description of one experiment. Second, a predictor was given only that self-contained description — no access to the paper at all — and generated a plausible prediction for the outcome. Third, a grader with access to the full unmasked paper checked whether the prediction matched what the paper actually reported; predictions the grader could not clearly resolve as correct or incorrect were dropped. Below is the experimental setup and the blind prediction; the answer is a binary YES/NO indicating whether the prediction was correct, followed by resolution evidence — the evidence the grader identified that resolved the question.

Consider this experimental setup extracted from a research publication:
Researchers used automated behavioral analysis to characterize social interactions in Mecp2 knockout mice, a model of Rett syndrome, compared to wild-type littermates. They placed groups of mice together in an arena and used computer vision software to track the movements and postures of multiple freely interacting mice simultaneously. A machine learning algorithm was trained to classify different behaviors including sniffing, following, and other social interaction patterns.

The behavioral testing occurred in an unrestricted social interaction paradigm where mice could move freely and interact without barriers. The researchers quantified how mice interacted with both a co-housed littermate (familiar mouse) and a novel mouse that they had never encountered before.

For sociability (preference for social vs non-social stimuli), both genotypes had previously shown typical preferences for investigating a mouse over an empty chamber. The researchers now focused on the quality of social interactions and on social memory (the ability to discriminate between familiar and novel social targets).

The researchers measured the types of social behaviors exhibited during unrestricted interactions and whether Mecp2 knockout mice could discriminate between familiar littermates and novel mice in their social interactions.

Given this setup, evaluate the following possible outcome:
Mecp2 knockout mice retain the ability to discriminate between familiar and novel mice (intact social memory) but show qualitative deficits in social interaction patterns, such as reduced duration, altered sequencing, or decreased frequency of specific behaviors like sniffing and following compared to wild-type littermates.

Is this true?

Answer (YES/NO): NO